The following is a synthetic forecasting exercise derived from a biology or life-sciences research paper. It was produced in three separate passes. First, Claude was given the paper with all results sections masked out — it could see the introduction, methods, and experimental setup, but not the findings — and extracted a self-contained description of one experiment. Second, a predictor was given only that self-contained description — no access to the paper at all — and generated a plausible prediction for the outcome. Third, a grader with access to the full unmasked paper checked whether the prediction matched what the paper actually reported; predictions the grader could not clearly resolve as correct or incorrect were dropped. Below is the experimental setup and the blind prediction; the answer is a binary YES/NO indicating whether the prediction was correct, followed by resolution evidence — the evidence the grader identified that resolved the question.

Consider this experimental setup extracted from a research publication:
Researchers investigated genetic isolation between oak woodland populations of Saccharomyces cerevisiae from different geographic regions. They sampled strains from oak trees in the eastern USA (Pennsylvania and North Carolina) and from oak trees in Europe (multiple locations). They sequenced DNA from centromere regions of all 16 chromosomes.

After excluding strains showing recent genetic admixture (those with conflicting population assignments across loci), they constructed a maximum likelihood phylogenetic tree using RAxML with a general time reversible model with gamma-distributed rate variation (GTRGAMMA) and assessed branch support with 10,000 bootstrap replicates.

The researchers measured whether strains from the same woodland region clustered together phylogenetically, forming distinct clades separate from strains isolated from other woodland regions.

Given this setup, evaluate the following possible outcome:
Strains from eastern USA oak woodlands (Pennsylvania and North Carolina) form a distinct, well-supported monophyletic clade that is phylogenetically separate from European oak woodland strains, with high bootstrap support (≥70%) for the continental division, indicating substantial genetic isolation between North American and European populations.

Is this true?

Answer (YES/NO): NO